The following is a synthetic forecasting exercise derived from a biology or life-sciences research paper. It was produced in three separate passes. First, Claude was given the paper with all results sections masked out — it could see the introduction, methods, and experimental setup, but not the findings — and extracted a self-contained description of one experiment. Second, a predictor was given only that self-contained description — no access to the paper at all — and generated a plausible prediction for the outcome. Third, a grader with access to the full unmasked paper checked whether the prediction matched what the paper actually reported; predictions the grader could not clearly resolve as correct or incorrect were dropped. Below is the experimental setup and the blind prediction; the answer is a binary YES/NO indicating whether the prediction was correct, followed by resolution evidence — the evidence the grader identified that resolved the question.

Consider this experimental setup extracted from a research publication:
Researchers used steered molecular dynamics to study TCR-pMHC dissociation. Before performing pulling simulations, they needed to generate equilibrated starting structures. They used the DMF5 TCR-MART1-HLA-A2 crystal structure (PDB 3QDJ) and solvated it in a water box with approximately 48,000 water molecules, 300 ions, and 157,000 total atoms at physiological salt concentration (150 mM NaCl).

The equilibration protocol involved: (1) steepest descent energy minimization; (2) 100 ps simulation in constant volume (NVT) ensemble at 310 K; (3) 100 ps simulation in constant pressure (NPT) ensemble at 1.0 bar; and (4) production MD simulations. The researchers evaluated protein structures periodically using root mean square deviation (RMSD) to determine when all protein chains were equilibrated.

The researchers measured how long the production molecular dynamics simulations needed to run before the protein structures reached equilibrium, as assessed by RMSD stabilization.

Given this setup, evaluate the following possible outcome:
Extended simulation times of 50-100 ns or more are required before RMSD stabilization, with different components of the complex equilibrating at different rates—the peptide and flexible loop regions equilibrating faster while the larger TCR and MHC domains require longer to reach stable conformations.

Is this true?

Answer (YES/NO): NO